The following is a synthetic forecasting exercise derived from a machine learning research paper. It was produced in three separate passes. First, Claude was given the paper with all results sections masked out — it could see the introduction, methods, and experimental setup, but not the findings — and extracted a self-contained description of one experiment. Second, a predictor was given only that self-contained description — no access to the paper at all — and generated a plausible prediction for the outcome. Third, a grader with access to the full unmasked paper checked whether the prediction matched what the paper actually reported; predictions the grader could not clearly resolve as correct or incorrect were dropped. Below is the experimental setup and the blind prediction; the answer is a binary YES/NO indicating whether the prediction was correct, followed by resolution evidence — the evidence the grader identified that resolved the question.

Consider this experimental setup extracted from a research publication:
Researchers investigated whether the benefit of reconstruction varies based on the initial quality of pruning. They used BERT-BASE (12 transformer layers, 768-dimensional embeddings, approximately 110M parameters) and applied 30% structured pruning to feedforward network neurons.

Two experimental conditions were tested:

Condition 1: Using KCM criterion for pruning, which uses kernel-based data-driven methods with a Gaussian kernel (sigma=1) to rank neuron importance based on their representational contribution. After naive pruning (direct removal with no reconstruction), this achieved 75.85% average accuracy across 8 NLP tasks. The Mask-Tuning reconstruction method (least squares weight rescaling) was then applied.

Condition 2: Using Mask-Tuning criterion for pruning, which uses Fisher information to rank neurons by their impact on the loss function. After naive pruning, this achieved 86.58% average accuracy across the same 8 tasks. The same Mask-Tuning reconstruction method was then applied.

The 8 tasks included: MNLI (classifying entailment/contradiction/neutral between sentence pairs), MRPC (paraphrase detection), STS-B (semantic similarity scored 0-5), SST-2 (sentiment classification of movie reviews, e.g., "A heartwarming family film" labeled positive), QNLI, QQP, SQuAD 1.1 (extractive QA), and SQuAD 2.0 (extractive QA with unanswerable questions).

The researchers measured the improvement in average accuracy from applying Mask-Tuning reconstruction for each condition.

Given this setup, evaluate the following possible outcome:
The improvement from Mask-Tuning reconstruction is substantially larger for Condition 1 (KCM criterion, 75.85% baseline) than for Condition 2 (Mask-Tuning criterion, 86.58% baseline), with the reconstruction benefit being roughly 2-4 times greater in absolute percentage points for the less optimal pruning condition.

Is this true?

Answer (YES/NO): NO